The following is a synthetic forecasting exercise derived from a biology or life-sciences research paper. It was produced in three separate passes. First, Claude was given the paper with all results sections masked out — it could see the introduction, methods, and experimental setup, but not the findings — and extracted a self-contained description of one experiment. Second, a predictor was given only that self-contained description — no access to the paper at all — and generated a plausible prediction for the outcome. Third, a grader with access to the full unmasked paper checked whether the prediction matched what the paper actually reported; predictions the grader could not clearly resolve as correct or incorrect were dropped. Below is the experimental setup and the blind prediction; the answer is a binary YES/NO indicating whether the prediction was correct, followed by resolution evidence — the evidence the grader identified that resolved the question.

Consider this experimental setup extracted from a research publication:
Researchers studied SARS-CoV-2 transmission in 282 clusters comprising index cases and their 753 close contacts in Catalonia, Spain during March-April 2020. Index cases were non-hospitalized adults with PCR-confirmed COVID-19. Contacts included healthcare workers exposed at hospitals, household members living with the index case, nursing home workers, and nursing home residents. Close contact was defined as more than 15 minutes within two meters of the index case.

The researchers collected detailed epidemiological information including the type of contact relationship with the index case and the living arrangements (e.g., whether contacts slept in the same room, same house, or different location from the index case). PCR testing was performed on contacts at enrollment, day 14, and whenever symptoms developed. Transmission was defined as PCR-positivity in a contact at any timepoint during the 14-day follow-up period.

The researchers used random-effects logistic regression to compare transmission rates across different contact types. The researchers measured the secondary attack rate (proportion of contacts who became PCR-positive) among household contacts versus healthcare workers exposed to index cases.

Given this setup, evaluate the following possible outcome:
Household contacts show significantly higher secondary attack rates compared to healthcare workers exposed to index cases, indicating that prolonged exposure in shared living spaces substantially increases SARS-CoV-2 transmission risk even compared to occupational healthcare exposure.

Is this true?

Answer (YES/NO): YES